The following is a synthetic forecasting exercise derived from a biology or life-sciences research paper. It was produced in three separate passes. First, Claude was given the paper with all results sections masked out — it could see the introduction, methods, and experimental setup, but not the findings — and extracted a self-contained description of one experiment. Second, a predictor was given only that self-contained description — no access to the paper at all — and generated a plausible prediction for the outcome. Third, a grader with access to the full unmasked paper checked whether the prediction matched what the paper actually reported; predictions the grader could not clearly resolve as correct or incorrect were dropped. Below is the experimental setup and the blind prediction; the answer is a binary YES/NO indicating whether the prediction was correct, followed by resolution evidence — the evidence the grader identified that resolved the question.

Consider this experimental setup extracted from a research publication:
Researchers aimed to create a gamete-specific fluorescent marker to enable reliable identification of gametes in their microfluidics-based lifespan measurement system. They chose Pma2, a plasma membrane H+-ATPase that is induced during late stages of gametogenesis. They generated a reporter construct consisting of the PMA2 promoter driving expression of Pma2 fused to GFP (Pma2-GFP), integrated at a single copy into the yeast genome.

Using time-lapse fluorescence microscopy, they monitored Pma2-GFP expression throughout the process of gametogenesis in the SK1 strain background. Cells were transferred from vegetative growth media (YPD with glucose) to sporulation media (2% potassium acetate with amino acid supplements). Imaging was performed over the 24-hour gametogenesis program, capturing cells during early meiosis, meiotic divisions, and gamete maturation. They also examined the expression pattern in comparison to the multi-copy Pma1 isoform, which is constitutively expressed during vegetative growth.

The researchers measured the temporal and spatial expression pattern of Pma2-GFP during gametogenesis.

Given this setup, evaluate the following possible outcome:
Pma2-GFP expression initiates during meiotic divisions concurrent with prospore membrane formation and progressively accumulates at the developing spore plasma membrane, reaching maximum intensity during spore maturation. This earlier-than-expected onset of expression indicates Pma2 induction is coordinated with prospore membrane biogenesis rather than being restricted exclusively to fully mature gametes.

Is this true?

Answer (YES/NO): NO